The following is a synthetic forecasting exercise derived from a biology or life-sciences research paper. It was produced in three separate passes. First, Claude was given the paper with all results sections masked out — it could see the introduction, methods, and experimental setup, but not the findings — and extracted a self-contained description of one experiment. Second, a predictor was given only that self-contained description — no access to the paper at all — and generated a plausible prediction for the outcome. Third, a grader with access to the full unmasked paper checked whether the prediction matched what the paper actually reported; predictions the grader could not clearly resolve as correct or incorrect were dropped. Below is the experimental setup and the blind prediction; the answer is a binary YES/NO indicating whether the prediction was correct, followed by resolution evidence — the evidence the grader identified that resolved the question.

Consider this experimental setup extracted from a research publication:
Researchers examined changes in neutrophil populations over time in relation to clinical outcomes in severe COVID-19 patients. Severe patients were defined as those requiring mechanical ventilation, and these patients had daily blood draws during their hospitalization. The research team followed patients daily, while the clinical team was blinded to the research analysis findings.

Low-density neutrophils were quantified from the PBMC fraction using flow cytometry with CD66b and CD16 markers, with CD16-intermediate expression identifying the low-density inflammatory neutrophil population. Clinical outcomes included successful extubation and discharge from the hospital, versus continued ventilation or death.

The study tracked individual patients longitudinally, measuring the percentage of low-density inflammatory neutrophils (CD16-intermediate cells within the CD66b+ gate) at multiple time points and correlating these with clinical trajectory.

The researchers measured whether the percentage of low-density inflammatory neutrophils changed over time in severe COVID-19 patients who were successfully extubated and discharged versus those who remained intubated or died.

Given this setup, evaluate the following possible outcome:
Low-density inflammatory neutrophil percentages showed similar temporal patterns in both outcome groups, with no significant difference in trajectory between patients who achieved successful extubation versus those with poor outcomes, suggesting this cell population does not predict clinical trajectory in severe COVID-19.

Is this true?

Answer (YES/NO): NO